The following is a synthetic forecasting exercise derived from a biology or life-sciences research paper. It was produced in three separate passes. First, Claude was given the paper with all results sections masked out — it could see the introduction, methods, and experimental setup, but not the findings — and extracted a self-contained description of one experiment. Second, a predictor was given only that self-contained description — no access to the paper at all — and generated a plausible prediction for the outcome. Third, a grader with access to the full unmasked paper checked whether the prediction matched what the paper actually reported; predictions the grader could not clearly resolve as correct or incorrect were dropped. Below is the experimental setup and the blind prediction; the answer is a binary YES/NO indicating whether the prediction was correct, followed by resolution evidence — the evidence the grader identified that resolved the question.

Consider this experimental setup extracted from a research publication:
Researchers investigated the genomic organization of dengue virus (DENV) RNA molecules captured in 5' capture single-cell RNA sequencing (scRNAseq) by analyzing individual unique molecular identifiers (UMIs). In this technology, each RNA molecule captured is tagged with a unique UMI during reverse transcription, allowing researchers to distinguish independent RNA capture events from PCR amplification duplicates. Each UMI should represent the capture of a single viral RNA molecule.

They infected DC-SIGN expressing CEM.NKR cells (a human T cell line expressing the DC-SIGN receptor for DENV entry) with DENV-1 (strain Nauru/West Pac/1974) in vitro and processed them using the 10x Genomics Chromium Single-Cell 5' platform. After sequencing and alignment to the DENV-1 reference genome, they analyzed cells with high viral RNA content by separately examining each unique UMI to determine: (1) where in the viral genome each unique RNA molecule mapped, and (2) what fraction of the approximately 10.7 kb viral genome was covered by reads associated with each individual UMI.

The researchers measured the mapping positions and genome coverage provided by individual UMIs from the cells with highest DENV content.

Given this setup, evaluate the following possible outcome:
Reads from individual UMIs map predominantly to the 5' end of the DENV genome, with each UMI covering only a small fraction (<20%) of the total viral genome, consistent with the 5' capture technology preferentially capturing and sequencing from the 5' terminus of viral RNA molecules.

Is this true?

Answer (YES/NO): YES